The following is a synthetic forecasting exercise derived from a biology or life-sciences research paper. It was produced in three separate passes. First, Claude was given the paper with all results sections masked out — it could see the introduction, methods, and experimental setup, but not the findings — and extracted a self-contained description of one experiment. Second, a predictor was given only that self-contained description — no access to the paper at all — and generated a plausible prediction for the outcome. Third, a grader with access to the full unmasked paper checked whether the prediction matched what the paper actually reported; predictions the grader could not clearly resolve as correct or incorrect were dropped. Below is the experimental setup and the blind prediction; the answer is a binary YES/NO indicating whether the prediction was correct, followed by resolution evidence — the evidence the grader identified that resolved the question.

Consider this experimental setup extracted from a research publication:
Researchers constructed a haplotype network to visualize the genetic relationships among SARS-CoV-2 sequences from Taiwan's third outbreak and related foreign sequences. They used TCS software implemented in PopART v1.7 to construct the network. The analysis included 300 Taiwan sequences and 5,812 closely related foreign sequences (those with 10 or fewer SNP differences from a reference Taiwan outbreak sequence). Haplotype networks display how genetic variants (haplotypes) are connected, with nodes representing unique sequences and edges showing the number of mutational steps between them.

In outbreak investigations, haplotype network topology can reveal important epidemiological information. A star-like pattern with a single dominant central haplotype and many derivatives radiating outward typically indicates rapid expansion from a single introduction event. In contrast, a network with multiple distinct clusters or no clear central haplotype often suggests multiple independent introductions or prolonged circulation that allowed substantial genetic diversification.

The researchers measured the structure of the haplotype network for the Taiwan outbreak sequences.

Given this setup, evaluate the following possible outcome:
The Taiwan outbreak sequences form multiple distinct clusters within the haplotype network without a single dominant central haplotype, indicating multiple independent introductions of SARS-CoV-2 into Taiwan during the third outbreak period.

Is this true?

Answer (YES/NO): NO